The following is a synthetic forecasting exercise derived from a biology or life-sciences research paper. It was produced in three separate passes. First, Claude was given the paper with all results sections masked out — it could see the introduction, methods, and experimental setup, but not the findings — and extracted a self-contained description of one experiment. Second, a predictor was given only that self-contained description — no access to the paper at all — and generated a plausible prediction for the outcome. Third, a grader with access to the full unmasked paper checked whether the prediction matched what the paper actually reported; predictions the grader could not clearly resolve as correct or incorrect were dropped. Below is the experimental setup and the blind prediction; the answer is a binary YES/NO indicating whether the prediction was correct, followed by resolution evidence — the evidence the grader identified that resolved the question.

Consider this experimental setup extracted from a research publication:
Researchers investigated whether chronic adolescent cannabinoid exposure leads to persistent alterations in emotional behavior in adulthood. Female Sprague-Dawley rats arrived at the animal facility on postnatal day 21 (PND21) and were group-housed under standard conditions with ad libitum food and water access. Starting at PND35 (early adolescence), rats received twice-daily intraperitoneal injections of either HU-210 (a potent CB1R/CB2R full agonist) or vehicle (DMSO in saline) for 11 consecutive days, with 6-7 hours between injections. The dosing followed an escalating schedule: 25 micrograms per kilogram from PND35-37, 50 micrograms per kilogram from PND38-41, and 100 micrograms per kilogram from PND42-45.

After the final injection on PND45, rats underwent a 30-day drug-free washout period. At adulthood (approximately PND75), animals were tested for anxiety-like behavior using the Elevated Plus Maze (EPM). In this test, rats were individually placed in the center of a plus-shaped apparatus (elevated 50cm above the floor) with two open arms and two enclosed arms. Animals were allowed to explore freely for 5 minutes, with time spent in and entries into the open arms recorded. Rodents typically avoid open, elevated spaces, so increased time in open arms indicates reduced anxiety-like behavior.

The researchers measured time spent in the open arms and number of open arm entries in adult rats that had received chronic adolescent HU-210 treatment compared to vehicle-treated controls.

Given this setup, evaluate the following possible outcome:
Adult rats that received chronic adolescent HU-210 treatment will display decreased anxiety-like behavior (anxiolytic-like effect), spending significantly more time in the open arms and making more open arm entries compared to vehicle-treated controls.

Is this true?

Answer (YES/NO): NO